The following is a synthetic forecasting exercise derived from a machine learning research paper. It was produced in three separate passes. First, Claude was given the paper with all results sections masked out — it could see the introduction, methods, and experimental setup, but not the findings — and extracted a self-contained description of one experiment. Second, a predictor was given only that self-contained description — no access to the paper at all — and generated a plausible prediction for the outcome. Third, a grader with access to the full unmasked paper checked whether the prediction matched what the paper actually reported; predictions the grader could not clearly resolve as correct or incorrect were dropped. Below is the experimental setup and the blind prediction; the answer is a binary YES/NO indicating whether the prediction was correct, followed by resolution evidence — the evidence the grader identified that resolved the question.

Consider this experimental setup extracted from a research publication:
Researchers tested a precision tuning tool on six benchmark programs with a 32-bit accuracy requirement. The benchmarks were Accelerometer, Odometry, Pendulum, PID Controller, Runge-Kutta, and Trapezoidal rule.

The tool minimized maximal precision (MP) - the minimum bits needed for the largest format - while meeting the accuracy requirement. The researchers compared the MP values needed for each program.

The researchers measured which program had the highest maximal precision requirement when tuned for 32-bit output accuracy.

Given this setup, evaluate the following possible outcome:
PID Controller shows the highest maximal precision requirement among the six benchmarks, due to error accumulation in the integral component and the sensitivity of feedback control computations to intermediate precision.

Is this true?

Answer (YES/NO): NO